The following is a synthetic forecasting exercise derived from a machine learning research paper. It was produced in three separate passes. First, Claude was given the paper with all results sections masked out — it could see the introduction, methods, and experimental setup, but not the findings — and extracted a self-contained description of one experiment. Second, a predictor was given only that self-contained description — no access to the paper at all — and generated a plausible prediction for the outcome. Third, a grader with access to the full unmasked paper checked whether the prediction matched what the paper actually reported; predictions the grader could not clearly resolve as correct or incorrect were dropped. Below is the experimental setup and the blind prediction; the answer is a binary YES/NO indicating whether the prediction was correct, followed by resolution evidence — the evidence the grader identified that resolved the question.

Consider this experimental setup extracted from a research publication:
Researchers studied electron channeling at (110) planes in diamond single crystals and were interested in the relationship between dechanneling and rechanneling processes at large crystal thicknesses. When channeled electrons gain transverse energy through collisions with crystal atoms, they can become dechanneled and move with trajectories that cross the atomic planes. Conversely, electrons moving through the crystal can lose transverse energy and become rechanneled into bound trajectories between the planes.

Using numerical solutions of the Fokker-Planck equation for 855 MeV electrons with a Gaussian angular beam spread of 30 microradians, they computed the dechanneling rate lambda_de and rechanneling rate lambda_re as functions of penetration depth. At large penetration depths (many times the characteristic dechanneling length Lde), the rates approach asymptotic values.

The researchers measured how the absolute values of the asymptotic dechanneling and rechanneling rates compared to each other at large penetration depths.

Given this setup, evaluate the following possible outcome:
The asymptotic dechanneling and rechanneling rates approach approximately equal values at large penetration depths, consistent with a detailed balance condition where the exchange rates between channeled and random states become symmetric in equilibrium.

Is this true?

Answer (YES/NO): YES